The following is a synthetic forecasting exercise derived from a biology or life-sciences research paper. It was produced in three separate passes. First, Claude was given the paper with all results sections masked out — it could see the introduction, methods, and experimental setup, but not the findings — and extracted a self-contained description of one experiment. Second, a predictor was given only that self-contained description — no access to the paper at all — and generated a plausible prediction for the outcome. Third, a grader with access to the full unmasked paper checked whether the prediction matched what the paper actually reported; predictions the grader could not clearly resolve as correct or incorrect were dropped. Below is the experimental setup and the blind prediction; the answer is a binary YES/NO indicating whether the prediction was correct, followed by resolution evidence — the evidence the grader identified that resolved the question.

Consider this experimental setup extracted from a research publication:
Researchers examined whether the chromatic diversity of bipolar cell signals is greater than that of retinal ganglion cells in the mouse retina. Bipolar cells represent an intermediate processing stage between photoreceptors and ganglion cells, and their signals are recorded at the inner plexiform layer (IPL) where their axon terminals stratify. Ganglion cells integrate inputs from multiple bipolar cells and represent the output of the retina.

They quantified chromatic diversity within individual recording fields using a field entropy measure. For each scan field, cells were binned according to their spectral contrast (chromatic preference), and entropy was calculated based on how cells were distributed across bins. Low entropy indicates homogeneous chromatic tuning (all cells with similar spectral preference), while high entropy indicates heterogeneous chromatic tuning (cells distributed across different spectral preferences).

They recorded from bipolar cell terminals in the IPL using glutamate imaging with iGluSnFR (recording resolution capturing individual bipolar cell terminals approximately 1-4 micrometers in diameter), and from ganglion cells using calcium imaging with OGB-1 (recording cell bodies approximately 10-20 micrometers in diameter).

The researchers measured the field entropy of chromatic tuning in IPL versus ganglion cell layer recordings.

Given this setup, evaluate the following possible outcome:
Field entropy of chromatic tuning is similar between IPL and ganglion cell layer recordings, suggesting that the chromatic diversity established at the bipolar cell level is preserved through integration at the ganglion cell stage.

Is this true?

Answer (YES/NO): NO